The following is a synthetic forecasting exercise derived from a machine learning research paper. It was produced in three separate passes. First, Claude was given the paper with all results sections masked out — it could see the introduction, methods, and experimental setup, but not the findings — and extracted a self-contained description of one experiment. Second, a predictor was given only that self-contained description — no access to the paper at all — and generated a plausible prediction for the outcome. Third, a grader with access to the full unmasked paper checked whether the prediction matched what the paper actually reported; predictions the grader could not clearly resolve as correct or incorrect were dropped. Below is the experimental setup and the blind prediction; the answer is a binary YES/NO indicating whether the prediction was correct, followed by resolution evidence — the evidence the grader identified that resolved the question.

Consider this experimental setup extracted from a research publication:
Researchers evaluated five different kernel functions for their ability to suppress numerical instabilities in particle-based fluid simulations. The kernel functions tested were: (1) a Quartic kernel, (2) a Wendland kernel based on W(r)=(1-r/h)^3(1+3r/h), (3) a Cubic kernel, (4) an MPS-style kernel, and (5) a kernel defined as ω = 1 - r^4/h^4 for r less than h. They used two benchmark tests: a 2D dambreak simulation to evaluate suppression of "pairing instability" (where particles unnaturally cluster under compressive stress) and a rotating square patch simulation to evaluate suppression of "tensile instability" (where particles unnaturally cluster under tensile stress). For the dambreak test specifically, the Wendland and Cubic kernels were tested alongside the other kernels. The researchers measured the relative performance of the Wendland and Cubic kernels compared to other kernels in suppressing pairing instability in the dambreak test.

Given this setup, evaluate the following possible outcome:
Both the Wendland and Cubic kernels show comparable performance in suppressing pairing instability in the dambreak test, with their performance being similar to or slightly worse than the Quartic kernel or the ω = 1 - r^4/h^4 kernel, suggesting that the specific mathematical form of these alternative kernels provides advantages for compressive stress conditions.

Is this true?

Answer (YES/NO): NO